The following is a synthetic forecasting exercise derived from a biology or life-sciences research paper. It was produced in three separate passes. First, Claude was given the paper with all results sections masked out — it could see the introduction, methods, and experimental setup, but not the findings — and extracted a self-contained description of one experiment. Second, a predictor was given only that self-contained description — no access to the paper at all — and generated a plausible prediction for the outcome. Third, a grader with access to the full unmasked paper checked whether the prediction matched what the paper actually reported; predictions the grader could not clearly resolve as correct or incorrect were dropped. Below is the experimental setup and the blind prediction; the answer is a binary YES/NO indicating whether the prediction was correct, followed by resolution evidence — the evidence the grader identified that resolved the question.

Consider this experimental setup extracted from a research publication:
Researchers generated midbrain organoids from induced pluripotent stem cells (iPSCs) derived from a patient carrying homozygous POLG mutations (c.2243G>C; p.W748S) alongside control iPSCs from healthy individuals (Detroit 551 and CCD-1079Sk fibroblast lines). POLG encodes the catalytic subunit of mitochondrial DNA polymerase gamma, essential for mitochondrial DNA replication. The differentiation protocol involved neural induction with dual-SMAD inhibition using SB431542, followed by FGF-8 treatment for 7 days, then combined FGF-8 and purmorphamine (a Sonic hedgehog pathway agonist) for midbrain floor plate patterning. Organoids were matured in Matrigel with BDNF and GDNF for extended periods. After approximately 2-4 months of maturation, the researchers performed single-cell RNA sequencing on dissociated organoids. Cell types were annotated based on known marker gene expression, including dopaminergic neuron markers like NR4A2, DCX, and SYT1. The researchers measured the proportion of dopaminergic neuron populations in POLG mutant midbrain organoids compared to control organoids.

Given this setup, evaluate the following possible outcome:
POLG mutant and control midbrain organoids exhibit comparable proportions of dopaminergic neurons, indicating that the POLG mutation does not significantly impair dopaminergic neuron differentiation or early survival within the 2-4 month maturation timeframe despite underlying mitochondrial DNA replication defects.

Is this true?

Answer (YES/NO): NO